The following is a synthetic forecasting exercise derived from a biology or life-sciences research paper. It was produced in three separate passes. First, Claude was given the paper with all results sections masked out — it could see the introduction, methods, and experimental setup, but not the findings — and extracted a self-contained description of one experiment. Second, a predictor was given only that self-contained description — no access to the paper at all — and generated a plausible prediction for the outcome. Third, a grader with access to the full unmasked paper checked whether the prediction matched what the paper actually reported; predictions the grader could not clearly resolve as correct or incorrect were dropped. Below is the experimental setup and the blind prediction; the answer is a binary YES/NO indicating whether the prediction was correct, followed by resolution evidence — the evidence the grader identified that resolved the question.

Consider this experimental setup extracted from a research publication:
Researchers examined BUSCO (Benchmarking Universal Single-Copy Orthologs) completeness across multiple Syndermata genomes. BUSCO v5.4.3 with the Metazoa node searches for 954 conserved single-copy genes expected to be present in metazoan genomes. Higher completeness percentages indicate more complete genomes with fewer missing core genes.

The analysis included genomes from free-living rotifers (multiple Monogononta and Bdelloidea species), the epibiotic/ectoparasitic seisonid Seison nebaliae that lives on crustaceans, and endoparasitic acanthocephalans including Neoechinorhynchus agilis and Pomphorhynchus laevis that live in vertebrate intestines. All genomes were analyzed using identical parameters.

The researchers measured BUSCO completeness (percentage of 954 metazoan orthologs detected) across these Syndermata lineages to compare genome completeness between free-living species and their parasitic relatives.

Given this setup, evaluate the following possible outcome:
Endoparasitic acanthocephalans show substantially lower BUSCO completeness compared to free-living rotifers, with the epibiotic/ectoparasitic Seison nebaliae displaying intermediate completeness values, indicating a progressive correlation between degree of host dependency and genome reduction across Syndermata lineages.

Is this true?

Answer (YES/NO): YES